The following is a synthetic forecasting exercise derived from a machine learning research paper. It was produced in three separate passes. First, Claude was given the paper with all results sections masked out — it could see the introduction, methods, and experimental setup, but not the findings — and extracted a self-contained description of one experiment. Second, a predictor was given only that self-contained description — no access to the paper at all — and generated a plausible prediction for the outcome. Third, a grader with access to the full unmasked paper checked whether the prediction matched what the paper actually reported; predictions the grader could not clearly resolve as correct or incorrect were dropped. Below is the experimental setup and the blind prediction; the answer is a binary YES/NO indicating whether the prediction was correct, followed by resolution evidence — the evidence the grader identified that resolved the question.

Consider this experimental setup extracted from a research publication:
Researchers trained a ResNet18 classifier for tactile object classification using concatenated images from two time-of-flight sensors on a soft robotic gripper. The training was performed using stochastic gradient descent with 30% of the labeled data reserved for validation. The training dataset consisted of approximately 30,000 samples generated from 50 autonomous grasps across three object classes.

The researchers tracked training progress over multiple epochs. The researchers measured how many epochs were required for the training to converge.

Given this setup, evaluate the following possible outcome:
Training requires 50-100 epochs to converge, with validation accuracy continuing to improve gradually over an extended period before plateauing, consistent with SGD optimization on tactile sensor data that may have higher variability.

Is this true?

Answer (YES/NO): NO